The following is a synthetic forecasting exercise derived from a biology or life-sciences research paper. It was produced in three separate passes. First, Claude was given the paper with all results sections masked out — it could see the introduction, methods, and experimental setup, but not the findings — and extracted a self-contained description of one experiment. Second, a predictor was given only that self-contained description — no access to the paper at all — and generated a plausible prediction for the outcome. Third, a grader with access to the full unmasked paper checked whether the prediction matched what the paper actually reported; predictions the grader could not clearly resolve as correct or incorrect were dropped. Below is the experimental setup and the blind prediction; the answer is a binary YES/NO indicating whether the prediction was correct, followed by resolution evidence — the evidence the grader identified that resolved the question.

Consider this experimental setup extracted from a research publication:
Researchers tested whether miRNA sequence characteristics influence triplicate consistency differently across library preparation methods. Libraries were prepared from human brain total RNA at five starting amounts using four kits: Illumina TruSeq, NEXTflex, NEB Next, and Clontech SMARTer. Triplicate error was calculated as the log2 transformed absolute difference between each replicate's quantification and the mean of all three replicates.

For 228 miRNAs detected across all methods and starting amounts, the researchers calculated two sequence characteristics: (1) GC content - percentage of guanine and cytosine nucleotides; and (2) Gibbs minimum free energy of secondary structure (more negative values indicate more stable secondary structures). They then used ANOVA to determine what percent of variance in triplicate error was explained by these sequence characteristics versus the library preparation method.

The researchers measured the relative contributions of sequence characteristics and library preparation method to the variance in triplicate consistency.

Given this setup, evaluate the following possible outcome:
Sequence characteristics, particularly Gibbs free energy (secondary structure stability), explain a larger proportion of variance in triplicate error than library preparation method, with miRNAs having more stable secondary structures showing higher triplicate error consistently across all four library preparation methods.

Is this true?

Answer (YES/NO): NO